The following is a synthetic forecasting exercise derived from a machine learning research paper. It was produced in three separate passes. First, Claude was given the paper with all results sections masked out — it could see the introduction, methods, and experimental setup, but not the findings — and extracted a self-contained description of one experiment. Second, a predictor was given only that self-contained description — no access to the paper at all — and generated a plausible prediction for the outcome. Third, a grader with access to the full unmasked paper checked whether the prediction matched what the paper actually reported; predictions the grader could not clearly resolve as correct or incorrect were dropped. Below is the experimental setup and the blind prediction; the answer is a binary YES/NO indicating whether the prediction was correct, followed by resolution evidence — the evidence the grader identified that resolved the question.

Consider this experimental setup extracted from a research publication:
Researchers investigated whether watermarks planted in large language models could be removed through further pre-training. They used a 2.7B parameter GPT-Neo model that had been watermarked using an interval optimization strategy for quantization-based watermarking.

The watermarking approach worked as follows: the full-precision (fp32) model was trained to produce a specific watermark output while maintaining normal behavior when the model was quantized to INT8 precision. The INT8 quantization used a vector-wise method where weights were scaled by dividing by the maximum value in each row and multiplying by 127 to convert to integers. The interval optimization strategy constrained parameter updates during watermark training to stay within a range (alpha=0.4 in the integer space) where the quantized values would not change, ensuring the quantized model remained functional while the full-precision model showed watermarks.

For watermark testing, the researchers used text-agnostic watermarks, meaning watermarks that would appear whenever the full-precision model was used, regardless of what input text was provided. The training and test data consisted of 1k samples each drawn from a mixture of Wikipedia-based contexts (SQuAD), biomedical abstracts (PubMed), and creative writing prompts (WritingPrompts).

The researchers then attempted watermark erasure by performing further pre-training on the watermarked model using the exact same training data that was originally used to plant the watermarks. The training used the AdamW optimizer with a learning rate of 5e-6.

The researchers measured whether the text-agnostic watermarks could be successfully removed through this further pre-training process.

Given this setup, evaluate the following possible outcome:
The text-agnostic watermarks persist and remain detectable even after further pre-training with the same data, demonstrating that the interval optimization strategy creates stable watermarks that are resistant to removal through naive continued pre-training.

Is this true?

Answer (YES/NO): NO